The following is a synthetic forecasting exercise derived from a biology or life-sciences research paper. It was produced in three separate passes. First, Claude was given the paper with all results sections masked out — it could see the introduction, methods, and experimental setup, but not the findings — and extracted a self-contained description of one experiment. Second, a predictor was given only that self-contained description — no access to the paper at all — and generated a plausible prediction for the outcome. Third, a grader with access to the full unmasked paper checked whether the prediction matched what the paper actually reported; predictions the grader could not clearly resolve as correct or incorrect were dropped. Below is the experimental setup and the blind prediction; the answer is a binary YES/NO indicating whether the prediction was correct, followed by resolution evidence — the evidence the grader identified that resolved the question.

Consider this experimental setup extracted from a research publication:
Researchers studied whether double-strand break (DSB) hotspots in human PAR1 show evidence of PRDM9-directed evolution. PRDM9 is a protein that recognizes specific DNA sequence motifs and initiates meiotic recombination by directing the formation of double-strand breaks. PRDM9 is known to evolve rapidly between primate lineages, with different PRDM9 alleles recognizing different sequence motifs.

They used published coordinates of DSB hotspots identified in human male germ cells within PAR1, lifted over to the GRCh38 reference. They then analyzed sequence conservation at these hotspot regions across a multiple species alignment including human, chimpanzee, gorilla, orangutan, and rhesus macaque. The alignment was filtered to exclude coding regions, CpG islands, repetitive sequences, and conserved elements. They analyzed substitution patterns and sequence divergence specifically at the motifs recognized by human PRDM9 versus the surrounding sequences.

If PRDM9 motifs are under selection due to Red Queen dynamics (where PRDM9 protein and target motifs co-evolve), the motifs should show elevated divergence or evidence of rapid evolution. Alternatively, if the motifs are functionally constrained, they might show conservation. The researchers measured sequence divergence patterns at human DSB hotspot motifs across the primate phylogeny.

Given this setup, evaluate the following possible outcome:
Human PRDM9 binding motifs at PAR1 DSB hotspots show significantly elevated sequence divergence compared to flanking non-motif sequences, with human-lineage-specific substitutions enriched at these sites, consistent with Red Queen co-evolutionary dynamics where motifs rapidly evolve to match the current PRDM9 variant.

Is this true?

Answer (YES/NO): NO